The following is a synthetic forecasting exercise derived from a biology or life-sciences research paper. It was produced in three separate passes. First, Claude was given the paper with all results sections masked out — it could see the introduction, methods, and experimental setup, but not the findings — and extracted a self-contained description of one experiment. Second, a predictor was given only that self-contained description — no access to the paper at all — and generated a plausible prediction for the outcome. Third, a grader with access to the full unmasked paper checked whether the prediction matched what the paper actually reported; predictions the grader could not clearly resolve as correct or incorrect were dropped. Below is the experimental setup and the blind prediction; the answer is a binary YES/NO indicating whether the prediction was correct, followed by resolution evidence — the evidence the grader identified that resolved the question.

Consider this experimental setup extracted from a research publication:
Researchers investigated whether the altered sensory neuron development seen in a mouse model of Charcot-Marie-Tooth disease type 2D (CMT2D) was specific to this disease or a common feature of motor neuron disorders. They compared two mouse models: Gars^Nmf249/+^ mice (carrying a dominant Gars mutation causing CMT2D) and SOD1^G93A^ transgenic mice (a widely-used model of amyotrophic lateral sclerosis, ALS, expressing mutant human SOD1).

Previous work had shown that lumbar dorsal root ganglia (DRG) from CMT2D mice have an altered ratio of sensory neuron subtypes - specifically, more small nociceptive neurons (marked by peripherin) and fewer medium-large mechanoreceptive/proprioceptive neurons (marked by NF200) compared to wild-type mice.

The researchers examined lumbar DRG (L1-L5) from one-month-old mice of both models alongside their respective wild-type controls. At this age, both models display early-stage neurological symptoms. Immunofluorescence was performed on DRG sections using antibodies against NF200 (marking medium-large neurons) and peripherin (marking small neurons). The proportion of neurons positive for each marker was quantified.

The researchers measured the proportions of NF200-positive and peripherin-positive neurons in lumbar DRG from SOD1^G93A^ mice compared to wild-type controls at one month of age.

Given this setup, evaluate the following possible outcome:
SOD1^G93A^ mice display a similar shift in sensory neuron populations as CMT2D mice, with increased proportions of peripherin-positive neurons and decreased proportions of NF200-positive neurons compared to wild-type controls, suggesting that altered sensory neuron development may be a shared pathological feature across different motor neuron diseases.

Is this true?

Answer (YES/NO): NO